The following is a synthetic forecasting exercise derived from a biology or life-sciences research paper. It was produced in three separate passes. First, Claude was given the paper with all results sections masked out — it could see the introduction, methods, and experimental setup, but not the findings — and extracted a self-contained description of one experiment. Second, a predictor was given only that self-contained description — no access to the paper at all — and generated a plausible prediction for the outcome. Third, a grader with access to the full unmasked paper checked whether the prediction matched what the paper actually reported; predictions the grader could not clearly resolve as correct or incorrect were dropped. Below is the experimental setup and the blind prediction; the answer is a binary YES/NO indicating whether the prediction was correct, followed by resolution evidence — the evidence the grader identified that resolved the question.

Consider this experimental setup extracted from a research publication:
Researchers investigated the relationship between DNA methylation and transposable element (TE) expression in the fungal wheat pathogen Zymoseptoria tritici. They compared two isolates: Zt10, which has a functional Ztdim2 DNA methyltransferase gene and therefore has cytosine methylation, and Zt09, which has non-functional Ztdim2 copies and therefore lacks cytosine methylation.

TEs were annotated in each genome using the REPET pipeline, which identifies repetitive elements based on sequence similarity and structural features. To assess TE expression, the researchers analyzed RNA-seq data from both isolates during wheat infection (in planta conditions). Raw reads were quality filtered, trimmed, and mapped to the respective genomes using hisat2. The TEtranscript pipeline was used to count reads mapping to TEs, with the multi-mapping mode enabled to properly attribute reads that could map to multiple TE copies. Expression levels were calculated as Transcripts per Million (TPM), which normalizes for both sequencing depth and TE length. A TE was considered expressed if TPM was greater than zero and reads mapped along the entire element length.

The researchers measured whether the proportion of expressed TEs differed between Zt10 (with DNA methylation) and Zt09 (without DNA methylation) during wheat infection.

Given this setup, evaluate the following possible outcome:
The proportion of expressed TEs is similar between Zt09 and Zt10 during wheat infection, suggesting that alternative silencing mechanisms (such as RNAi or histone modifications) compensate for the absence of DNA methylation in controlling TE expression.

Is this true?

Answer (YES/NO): NO